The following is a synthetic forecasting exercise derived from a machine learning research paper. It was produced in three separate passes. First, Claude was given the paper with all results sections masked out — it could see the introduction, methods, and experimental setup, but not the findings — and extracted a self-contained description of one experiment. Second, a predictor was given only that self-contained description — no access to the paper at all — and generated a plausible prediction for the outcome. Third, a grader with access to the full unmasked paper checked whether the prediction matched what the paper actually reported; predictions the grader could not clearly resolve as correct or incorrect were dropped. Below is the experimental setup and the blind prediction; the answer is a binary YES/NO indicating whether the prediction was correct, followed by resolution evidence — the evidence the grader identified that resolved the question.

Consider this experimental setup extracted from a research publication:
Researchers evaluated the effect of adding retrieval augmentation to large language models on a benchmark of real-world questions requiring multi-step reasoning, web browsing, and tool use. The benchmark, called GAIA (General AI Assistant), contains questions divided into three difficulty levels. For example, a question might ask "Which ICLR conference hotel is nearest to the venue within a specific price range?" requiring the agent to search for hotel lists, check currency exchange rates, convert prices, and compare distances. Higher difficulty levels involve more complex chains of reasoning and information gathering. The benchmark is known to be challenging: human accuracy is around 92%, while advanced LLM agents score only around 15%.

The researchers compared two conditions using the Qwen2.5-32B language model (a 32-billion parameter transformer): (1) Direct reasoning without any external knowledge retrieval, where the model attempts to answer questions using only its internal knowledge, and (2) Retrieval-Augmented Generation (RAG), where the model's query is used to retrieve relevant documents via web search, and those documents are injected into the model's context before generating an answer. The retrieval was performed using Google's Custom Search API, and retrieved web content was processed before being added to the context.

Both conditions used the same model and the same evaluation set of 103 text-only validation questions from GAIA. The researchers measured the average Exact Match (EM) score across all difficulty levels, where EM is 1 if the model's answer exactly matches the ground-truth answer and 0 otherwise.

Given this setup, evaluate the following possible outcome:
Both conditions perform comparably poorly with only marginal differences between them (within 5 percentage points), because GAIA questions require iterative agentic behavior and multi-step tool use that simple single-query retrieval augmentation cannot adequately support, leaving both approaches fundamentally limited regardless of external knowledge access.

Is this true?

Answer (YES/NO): YES